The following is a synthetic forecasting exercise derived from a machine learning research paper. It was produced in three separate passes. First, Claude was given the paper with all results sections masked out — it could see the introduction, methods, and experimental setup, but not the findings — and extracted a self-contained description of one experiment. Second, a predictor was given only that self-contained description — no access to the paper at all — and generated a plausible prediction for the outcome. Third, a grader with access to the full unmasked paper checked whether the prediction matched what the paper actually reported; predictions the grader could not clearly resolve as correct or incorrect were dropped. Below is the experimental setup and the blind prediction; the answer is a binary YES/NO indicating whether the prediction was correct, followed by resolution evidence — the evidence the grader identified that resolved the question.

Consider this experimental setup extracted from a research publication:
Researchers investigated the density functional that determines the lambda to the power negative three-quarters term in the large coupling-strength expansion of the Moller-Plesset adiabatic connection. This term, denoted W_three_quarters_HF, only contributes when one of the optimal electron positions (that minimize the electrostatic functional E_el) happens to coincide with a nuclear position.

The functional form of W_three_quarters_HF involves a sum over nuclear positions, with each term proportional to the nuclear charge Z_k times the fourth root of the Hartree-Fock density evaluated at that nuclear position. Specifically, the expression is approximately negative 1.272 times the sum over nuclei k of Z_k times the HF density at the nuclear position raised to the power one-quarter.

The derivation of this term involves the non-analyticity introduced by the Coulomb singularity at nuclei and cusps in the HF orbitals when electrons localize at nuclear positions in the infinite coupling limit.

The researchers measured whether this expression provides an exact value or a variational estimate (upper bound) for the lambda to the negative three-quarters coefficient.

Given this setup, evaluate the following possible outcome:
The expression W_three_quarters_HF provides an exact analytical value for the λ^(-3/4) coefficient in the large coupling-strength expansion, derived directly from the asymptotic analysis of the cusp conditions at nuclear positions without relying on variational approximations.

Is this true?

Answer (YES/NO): NO